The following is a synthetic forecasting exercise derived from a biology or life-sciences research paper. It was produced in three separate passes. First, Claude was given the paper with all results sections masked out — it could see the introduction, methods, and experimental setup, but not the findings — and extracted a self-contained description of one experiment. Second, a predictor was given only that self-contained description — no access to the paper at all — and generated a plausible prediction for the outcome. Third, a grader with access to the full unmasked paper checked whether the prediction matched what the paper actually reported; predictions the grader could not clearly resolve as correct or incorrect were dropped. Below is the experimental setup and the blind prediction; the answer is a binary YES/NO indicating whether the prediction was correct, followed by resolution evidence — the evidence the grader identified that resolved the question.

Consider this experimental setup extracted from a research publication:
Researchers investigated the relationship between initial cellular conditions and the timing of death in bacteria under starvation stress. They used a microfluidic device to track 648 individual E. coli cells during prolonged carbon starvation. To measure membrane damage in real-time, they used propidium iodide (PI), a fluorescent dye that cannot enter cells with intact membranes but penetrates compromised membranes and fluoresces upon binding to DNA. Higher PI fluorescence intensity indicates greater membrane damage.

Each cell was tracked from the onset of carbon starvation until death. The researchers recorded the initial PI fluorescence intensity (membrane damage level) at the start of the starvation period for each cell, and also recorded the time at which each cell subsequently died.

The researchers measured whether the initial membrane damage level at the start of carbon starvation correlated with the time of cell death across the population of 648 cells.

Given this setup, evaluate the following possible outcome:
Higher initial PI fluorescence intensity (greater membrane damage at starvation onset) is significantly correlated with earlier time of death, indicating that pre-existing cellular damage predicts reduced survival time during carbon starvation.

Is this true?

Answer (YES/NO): YES